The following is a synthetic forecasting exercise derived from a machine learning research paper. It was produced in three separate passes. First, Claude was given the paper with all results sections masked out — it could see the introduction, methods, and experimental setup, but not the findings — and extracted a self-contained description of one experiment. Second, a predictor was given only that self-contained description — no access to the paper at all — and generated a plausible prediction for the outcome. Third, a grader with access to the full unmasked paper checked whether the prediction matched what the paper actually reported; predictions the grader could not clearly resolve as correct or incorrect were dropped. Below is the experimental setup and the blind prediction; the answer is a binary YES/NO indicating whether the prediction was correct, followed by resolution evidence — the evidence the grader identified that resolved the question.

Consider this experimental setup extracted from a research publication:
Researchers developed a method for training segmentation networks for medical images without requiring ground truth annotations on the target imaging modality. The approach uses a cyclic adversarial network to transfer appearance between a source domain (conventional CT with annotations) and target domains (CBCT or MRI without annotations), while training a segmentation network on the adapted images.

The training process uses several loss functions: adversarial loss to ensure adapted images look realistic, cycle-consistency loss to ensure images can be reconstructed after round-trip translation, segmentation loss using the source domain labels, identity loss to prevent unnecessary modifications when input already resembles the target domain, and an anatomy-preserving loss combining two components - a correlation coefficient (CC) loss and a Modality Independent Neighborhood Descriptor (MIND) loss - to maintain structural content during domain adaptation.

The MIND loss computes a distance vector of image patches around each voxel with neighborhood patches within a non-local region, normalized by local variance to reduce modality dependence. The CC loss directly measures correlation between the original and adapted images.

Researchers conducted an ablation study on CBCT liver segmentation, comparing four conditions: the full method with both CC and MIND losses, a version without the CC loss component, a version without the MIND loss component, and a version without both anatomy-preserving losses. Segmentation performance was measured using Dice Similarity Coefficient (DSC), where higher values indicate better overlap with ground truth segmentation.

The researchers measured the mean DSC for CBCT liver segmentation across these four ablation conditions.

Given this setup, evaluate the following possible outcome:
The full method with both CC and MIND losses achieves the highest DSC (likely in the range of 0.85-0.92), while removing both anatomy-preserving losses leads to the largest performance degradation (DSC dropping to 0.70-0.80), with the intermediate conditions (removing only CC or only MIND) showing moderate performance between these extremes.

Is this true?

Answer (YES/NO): NO